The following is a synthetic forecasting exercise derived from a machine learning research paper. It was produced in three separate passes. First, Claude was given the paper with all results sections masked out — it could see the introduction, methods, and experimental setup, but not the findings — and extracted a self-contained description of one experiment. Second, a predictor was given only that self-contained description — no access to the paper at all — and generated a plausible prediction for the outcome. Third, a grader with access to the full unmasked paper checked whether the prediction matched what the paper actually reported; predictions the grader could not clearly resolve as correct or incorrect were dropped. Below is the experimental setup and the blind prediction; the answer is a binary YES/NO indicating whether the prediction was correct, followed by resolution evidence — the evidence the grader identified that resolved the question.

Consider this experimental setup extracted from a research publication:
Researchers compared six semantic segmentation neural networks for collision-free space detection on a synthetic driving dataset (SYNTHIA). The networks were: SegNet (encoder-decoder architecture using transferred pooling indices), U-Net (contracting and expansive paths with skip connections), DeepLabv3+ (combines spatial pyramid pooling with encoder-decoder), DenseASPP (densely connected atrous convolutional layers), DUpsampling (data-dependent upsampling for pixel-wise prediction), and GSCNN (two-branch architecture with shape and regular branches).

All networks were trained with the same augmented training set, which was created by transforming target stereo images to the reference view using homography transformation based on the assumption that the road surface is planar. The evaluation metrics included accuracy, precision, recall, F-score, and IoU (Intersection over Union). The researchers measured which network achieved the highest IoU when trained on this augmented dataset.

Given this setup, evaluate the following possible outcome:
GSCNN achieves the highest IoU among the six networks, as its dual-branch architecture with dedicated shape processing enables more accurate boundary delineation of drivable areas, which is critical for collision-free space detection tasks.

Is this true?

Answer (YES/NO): NO